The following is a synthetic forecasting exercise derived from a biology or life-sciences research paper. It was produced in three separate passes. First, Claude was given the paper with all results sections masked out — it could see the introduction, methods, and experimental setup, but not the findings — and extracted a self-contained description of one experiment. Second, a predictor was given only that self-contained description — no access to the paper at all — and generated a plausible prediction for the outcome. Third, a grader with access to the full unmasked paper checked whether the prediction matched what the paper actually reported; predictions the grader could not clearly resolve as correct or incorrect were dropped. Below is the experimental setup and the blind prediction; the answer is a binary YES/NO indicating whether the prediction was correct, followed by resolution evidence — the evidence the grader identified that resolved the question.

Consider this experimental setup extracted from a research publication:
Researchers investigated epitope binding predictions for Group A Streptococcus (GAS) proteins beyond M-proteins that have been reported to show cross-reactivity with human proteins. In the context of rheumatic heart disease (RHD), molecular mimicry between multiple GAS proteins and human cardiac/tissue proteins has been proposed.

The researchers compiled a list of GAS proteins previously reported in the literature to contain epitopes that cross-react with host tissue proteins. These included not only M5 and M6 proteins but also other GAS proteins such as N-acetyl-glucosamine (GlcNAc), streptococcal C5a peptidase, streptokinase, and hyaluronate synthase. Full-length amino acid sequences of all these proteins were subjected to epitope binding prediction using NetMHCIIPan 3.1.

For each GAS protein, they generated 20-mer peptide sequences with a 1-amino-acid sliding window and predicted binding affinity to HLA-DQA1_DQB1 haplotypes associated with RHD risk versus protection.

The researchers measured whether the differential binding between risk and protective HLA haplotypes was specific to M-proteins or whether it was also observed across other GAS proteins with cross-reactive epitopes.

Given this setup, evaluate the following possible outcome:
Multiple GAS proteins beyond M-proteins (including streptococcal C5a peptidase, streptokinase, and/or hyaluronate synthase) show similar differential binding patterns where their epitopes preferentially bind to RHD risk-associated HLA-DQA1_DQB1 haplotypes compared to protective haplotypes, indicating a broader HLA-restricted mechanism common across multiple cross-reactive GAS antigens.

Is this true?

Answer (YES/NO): NO